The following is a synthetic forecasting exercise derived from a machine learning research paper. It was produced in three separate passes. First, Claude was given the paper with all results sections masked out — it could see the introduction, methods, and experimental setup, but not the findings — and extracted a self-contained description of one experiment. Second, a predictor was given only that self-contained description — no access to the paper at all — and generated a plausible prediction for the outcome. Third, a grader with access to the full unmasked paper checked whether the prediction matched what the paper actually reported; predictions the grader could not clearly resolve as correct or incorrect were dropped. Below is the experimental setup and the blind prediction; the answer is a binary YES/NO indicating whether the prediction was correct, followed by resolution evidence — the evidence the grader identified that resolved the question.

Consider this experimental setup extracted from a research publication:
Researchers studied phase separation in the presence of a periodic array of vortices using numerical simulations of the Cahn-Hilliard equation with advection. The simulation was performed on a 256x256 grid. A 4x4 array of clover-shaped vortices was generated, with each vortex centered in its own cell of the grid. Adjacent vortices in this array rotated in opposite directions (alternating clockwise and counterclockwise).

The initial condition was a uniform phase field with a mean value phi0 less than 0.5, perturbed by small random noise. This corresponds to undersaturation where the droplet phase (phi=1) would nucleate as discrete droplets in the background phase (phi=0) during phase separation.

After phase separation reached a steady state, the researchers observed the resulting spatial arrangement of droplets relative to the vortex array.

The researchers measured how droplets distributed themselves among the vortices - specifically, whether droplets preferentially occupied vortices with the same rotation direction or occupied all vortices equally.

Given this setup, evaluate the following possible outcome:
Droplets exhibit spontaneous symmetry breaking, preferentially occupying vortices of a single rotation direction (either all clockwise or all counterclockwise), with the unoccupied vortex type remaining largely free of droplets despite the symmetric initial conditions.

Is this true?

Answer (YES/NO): YES